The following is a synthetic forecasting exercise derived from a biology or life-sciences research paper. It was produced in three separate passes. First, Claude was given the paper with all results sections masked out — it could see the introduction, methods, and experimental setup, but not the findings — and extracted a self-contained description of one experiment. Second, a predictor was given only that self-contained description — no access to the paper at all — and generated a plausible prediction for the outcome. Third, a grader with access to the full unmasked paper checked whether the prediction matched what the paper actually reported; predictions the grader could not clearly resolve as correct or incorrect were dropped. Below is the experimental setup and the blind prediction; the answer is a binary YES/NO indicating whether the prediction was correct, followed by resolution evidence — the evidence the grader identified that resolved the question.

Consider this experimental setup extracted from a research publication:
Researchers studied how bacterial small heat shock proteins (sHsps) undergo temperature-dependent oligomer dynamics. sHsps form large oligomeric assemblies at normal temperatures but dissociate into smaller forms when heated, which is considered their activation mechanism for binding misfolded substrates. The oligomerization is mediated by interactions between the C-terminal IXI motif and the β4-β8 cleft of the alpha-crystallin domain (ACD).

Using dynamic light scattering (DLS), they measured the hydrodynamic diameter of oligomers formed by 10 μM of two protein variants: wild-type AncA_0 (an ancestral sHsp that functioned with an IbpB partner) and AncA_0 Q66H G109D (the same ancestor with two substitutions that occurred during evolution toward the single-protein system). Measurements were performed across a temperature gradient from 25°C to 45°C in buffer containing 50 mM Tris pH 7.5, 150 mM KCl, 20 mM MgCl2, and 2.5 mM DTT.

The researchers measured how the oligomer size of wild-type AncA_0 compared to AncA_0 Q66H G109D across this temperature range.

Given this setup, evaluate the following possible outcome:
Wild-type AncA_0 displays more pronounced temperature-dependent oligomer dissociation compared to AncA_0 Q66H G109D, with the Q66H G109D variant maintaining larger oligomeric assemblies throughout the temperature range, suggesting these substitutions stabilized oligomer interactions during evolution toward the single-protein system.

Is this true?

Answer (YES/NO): NO